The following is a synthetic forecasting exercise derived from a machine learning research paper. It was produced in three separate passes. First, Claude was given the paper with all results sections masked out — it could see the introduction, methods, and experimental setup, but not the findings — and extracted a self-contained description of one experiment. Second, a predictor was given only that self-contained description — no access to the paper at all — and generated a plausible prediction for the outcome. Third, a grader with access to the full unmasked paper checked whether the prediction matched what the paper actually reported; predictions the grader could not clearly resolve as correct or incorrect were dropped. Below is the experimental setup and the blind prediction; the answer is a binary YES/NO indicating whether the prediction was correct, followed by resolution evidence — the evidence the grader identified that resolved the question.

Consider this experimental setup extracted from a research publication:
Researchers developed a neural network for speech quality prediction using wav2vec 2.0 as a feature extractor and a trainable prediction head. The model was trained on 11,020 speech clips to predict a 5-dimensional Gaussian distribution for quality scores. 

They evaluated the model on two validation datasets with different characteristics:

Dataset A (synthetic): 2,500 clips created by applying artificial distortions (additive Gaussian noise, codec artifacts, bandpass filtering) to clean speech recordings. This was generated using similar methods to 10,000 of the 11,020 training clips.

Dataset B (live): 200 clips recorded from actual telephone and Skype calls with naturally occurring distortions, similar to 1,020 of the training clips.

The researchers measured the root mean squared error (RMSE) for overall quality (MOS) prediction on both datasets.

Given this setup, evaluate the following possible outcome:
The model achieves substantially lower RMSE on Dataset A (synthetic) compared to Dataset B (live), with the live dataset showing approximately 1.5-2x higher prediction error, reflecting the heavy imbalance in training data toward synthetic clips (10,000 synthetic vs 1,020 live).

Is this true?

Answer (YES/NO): NO